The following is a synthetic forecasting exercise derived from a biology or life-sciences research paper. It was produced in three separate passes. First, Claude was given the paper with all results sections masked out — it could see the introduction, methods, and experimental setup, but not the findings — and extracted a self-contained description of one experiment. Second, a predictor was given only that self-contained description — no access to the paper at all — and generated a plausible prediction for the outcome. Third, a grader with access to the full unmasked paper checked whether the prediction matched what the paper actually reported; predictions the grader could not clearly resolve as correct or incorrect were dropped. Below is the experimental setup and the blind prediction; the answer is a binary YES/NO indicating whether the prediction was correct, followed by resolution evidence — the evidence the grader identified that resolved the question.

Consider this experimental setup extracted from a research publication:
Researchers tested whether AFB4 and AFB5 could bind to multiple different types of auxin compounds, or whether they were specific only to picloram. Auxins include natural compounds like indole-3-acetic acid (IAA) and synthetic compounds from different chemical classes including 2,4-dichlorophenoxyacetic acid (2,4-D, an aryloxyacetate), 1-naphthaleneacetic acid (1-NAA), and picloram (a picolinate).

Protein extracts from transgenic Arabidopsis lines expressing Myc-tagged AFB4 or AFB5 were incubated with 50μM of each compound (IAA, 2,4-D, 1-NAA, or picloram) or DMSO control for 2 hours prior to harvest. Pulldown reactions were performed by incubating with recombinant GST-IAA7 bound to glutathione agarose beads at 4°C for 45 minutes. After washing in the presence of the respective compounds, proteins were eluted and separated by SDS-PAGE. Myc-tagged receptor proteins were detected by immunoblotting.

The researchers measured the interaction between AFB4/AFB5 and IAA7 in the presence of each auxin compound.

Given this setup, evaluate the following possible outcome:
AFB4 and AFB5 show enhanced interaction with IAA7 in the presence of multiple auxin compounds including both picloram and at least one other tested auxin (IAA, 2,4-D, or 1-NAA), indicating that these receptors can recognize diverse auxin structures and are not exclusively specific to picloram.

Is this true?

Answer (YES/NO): YES